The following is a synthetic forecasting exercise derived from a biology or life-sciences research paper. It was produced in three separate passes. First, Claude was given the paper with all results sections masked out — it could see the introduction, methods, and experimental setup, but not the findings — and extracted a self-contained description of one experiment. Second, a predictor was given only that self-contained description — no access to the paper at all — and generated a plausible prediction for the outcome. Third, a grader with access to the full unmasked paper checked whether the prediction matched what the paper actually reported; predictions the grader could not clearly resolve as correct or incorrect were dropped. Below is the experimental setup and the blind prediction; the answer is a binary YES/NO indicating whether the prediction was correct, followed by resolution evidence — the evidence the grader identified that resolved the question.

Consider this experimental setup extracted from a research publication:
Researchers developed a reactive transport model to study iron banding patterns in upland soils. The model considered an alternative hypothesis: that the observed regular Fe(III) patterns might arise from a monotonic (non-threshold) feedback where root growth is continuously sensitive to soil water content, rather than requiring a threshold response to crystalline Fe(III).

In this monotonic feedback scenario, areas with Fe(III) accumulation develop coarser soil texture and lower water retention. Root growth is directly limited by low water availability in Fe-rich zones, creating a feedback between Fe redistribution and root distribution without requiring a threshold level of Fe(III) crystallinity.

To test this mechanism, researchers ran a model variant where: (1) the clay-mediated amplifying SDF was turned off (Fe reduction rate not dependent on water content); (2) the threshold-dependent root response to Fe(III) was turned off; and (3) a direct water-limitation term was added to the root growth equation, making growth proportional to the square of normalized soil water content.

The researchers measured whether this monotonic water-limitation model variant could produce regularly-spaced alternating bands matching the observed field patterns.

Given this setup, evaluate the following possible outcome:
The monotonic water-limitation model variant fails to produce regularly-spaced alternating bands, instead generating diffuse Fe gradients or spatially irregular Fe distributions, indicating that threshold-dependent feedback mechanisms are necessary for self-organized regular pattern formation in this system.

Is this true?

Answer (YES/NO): NO